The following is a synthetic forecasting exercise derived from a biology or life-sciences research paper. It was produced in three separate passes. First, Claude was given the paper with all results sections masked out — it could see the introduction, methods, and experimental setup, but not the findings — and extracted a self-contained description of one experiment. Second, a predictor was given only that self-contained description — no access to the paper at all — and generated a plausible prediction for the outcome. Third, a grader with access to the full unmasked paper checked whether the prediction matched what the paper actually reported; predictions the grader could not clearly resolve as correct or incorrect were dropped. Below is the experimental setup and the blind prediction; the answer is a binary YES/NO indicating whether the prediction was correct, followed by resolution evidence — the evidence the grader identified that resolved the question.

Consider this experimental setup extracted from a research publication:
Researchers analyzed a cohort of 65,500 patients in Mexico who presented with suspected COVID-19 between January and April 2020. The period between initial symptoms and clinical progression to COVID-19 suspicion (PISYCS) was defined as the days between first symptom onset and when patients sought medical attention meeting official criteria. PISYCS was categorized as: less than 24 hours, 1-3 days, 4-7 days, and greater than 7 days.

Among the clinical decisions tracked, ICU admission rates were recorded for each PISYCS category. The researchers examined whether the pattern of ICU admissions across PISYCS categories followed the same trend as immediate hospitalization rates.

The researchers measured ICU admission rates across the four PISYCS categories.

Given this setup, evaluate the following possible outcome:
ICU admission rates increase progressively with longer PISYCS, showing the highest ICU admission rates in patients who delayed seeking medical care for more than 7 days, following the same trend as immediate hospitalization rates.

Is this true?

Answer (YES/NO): NO